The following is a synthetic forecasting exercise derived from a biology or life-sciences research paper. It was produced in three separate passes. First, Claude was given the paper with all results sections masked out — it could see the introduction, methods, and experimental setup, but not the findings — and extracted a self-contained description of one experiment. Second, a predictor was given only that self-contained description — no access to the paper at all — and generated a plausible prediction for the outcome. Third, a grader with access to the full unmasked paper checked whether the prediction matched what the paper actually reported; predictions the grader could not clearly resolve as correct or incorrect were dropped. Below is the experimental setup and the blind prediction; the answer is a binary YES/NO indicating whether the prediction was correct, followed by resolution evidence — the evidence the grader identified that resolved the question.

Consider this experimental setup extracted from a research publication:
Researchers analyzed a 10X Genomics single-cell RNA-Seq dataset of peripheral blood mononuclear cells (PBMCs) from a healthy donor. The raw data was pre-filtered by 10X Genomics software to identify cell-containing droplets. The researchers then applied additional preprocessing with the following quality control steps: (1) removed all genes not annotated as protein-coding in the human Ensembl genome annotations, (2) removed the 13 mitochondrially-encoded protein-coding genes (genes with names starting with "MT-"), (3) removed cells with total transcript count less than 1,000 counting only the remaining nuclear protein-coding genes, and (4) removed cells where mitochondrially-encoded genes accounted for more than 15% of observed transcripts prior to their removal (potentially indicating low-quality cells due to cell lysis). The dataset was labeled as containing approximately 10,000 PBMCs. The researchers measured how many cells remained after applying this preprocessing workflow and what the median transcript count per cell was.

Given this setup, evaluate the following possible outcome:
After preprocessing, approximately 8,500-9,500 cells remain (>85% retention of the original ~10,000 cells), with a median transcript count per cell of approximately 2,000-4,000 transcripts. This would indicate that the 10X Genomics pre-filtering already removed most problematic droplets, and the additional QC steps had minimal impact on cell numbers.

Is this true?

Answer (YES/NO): NO